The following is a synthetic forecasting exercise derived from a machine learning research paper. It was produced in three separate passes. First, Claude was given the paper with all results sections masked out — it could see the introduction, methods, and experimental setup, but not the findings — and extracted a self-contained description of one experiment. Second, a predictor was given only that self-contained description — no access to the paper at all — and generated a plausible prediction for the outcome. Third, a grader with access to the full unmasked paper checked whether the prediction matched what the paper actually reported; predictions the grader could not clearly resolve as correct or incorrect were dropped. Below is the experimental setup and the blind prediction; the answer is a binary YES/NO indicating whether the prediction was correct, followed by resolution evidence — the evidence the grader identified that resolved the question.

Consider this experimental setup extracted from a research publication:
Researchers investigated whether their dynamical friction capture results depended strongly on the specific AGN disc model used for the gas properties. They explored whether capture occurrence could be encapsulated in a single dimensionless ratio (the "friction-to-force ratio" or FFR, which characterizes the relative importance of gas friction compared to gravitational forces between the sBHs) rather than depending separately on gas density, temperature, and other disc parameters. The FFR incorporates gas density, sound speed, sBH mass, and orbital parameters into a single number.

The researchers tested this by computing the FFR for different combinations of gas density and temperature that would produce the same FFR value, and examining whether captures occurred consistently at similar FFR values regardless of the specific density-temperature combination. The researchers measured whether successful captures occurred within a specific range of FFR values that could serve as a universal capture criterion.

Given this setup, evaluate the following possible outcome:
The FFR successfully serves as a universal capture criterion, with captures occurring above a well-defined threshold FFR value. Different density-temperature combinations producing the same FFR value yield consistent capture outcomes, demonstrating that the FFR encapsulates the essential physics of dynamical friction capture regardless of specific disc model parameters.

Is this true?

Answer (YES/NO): NO